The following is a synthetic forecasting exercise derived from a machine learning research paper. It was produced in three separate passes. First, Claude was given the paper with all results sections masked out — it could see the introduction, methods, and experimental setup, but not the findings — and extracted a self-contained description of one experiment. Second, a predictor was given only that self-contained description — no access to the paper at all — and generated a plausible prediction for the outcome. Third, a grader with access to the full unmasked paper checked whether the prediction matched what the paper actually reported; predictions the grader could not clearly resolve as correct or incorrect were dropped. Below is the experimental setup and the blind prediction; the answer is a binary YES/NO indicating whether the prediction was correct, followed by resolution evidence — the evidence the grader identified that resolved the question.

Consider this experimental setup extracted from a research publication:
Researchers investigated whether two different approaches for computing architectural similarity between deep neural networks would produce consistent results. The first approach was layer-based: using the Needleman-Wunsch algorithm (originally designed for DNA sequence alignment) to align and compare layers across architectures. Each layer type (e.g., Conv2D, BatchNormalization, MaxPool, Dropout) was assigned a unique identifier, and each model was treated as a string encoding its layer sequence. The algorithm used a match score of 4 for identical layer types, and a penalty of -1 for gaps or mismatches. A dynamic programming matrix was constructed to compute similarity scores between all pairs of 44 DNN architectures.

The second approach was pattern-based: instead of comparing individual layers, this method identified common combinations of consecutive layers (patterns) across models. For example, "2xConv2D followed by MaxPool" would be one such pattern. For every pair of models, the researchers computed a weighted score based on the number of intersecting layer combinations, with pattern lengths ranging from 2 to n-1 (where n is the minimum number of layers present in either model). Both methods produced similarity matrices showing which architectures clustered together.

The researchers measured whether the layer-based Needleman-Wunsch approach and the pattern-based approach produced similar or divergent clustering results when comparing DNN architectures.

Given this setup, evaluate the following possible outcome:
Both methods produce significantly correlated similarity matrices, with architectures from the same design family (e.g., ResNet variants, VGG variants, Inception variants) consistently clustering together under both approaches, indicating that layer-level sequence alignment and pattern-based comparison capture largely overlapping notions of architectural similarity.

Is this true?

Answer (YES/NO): YES